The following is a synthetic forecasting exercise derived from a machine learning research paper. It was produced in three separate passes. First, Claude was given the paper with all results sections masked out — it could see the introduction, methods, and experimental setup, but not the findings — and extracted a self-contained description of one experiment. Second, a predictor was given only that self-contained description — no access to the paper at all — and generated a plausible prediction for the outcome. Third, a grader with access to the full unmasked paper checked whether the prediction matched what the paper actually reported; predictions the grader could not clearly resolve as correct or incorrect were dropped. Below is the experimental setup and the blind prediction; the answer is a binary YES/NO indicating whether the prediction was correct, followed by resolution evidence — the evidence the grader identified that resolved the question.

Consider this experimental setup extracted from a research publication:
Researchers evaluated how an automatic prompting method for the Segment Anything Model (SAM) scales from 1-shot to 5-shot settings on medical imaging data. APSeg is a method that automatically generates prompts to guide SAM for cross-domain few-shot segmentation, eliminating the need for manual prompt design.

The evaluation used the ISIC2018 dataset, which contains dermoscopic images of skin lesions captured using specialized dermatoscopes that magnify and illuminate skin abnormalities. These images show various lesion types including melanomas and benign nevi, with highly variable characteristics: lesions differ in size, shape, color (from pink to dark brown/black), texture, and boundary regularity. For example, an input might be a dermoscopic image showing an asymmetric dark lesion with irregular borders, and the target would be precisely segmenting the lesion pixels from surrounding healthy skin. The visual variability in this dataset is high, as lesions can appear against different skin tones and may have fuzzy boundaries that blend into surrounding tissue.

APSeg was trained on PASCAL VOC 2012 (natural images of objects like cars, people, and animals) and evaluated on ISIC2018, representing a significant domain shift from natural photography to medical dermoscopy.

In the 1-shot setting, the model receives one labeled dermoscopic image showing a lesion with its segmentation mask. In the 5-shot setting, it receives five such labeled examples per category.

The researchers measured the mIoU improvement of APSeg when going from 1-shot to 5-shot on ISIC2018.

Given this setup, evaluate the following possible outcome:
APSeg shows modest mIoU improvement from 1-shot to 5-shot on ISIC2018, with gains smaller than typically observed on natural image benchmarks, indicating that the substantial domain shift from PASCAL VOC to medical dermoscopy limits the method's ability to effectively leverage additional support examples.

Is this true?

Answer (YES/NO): NO